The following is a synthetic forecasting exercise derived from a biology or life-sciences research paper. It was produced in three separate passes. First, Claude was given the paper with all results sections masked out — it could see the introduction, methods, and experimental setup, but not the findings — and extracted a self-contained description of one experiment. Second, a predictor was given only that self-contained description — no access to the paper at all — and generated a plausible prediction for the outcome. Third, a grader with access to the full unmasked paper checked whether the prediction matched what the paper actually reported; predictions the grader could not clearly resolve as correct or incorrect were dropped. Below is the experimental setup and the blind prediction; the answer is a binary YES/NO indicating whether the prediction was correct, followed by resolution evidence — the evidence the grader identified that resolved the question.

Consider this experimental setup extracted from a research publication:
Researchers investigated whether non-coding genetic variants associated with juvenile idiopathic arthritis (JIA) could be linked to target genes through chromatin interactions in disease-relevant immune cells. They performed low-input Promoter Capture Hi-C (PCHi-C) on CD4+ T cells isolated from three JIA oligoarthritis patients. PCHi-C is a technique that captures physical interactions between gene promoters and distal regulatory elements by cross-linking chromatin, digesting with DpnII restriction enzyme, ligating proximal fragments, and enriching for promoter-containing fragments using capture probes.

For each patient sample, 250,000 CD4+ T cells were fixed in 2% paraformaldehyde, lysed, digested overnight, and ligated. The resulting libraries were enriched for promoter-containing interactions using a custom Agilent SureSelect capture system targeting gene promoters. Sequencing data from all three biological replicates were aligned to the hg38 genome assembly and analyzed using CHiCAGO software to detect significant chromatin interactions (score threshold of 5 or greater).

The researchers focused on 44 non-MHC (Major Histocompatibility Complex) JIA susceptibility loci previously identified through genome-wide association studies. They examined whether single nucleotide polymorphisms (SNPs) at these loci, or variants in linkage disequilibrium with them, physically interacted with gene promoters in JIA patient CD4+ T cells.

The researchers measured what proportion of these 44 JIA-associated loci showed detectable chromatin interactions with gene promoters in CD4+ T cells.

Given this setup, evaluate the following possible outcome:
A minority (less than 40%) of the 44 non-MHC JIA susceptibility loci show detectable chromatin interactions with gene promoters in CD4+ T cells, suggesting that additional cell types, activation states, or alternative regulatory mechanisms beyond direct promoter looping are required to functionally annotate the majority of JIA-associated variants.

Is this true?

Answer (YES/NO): NO